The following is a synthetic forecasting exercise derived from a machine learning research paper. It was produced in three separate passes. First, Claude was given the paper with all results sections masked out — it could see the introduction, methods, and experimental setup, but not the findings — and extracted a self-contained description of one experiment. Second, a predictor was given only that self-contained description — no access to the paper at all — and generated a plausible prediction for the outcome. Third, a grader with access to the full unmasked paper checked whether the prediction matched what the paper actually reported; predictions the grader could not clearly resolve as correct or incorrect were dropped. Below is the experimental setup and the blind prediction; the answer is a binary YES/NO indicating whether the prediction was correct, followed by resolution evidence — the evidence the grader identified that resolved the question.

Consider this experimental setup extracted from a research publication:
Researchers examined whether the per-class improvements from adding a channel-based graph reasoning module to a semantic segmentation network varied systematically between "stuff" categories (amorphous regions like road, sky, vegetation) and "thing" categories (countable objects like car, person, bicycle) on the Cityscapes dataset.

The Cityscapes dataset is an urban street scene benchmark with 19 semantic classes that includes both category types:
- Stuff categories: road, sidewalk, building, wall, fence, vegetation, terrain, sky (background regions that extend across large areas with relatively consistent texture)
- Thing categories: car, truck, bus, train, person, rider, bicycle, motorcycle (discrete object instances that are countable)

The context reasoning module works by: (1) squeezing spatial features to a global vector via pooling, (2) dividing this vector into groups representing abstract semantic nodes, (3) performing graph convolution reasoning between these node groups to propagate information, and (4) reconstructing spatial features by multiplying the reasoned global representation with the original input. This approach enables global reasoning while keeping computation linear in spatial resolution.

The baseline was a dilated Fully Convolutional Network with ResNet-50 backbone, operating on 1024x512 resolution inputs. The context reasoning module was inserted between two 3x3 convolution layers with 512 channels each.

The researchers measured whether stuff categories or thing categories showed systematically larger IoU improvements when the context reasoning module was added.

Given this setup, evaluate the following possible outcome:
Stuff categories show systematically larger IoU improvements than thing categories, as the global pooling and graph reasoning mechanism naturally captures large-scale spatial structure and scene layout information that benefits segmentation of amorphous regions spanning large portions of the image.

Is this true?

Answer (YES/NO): NO